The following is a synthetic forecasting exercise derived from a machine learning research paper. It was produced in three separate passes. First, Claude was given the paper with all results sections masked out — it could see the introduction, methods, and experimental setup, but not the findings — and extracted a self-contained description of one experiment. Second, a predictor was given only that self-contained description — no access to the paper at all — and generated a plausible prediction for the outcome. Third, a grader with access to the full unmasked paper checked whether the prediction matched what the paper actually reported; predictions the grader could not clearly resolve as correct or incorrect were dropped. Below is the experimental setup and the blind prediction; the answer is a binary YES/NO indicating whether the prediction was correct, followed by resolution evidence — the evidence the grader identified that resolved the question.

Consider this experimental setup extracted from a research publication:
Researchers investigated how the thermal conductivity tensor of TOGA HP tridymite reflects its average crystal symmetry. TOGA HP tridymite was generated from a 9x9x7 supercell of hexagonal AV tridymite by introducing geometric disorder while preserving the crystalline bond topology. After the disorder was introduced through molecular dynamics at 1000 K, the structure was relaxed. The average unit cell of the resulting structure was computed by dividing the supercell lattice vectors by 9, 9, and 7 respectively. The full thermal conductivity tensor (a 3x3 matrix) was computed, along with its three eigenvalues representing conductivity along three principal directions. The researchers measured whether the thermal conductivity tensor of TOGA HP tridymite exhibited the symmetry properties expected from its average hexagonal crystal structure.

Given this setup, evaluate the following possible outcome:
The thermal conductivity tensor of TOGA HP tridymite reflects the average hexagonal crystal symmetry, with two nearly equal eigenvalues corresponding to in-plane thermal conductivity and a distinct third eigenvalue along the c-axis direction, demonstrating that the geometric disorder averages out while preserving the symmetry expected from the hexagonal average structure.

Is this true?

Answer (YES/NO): YES